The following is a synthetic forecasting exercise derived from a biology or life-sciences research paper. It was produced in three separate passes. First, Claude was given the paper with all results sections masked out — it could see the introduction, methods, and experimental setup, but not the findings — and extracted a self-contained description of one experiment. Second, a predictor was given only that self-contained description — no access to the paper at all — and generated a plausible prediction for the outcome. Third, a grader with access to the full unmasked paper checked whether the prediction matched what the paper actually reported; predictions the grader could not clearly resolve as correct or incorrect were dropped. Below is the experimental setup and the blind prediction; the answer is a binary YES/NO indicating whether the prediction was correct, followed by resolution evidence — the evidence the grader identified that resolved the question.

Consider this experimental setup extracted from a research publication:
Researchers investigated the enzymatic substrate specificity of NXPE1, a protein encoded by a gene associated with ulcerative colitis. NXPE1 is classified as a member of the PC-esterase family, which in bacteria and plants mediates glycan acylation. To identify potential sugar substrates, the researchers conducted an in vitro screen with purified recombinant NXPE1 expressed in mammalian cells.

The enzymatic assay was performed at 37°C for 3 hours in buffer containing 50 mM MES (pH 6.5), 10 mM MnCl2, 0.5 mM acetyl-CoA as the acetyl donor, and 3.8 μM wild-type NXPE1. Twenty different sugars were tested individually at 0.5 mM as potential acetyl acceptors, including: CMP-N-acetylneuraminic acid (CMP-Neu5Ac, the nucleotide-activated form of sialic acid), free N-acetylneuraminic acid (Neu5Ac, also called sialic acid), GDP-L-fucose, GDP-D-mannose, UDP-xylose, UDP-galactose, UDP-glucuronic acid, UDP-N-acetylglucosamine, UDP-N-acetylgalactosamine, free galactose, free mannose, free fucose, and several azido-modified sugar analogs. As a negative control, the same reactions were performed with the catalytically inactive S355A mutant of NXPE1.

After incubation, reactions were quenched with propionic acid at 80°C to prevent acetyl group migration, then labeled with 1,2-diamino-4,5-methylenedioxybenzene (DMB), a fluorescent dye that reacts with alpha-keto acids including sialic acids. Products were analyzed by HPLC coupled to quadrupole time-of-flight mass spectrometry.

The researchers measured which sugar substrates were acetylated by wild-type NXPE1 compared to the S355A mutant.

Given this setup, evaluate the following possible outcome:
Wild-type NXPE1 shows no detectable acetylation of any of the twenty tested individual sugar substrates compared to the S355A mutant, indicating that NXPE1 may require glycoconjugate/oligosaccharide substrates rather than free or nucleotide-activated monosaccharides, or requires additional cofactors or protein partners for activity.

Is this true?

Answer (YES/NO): NO